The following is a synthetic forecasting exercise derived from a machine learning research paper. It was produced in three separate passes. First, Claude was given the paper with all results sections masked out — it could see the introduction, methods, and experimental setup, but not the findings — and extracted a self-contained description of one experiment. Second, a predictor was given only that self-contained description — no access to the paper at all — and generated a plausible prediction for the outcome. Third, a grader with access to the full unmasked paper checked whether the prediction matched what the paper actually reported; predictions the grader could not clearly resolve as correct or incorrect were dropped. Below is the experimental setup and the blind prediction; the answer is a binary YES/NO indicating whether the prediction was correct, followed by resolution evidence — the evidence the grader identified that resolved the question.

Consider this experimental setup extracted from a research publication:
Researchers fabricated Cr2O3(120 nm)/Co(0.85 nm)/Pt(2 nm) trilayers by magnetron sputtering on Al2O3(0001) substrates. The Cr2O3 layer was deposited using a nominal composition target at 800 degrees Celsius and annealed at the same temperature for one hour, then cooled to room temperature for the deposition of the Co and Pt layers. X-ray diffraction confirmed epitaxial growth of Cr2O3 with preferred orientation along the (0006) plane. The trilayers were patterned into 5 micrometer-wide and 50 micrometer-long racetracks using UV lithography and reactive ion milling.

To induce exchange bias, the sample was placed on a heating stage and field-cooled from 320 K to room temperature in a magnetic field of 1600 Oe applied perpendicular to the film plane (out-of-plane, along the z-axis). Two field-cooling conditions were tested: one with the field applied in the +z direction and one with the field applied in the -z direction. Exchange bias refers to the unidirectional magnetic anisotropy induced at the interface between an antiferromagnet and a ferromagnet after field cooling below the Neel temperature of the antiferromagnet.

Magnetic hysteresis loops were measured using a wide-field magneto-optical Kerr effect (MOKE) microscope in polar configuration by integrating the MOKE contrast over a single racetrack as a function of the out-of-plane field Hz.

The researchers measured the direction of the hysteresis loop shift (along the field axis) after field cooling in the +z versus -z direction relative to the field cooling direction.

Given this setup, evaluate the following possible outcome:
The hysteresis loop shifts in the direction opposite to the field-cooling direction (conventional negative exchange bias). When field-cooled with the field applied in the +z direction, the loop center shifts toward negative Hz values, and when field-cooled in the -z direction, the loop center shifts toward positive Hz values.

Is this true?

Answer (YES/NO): YES